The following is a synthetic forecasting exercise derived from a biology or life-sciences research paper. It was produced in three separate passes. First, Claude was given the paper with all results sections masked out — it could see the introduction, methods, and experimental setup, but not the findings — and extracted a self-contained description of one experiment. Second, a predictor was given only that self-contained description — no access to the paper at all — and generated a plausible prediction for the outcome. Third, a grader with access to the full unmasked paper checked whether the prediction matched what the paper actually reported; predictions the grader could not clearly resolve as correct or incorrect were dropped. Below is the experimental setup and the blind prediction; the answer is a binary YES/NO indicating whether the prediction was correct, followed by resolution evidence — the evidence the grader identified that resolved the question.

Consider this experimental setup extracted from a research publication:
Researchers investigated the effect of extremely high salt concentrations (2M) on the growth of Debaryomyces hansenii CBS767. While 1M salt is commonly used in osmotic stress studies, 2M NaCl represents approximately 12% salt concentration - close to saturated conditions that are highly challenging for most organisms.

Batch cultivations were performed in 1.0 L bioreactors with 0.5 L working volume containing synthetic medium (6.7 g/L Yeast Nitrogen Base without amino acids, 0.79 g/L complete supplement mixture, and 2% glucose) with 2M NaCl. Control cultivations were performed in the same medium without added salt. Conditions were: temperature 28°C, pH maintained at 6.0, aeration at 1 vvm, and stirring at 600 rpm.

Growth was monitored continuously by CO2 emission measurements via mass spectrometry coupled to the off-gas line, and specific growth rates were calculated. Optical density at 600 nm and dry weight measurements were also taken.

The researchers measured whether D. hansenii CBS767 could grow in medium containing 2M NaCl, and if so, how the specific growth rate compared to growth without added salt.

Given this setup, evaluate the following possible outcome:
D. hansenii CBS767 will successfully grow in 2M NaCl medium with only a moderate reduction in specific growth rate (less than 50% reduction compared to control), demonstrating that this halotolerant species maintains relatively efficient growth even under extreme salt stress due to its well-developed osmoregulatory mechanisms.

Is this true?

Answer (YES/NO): YES